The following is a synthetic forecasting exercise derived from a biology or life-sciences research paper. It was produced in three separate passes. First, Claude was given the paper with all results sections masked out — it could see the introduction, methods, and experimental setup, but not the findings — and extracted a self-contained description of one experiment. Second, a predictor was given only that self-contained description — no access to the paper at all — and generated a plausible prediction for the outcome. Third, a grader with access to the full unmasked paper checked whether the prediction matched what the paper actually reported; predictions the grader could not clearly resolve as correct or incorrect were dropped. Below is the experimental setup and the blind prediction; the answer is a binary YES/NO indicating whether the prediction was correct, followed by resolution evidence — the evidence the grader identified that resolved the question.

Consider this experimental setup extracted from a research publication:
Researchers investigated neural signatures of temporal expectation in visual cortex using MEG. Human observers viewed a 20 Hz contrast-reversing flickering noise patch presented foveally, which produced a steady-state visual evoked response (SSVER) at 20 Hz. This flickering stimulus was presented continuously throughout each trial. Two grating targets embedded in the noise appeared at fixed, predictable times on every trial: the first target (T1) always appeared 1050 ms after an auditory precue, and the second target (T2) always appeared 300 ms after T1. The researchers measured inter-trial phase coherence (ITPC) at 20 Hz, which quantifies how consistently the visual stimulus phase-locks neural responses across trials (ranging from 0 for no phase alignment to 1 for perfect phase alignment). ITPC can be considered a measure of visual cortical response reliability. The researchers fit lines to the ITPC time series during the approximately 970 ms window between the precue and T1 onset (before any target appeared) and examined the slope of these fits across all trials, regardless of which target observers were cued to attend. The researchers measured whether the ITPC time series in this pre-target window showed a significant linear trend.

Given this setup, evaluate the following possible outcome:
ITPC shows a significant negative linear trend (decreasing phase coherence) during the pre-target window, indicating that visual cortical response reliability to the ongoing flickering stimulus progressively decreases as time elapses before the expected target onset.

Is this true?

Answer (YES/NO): NO